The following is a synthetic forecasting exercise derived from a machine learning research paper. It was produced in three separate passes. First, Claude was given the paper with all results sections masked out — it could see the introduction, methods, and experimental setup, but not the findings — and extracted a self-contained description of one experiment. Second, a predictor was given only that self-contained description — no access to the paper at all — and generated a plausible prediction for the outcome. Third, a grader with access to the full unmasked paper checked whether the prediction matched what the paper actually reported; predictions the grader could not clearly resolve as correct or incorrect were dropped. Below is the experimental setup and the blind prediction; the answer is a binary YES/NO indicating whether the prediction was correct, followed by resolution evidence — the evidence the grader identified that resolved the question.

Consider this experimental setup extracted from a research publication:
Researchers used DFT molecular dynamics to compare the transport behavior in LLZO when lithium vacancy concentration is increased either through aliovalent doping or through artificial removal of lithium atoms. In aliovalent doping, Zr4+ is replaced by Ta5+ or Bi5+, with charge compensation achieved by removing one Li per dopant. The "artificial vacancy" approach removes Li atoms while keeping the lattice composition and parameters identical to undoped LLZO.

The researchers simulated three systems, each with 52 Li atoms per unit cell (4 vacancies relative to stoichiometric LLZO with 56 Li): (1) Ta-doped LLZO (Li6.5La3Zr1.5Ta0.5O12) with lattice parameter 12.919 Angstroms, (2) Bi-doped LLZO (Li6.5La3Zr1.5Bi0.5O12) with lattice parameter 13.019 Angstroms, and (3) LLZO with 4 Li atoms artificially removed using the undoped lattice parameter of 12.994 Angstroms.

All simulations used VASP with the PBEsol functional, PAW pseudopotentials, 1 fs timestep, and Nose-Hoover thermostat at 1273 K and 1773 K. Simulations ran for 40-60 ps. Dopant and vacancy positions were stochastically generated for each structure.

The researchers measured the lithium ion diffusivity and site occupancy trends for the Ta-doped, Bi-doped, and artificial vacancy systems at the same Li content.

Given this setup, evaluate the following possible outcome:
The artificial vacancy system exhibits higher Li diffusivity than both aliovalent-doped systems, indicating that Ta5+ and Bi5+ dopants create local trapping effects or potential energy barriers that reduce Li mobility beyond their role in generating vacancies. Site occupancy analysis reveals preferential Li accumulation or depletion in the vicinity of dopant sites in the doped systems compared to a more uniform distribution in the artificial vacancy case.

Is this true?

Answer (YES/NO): NO